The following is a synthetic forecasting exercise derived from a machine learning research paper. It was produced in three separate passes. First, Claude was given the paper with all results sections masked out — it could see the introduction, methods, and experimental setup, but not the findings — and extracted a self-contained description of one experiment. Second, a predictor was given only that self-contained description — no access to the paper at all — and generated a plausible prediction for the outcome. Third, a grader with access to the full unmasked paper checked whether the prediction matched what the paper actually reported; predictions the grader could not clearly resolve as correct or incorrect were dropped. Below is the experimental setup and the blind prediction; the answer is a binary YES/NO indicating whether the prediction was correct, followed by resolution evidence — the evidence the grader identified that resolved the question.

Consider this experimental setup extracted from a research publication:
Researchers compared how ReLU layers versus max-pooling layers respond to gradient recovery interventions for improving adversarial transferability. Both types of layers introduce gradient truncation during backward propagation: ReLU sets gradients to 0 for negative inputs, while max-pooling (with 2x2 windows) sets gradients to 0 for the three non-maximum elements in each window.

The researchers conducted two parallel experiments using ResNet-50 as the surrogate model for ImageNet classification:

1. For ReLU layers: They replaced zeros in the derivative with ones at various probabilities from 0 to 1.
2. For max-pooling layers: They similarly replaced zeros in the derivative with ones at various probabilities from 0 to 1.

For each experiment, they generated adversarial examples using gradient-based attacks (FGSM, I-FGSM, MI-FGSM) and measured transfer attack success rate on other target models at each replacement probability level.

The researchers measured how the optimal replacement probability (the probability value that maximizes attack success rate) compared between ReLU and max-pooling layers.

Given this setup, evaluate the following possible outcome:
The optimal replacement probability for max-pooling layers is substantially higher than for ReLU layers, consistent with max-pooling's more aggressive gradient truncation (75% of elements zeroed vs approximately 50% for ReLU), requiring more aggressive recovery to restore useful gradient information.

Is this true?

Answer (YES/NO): NO